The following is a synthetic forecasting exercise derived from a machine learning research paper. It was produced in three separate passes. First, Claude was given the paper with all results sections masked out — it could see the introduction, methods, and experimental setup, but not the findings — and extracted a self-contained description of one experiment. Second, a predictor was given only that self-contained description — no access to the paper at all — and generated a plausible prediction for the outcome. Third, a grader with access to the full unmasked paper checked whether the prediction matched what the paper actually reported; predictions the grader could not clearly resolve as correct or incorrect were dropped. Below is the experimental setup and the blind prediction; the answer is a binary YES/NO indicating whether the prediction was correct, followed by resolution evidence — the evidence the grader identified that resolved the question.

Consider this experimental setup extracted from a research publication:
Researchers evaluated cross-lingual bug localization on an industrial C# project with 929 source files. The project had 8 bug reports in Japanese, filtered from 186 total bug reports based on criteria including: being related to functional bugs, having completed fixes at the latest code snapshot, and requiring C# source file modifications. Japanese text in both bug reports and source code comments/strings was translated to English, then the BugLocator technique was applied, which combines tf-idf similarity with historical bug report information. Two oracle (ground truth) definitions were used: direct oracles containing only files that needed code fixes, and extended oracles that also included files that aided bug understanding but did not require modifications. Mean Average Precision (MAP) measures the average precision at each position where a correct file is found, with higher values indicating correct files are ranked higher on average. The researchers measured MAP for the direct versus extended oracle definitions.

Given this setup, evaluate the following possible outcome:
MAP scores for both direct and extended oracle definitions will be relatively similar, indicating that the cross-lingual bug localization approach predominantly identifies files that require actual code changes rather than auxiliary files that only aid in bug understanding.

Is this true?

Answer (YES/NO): NO